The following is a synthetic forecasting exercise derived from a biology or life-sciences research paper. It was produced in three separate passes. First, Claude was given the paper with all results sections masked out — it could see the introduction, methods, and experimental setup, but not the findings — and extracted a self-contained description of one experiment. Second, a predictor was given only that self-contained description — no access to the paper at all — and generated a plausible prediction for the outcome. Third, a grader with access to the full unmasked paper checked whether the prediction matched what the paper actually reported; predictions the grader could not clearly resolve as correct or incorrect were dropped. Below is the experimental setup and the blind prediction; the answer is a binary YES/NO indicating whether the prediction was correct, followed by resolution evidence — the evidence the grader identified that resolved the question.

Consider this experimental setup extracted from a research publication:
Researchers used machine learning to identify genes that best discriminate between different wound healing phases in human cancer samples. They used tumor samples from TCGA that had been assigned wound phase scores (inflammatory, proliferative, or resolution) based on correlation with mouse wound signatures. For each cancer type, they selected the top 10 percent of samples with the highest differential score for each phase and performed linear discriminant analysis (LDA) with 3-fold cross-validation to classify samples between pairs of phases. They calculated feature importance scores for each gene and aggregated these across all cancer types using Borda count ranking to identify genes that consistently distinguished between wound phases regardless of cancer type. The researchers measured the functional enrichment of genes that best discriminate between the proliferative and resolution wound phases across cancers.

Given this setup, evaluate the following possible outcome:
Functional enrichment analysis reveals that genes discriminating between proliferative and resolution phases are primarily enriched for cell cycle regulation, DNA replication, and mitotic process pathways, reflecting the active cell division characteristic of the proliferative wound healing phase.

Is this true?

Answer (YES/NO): NO